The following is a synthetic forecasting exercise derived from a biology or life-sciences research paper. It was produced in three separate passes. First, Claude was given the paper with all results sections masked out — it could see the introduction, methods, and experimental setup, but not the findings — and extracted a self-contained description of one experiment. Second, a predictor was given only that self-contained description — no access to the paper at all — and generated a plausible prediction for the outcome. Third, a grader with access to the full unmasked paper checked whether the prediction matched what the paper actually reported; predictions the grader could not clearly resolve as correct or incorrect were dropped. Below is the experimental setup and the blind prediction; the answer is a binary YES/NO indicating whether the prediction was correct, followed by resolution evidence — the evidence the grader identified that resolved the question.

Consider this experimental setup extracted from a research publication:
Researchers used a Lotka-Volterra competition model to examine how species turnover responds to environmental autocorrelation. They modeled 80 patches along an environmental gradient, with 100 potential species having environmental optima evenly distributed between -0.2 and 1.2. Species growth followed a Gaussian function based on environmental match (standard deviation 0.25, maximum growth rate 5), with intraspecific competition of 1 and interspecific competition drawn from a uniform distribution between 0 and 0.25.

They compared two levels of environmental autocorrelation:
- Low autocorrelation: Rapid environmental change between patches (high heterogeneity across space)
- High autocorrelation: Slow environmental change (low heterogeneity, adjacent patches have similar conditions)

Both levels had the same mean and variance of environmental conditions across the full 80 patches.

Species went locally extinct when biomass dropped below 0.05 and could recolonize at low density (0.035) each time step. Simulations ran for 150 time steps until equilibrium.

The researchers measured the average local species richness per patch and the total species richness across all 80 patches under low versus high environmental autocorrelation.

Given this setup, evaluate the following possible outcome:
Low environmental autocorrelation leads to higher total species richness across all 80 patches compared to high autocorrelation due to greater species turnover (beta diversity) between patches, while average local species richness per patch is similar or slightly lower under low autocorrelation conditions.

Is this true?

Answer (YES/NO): YES